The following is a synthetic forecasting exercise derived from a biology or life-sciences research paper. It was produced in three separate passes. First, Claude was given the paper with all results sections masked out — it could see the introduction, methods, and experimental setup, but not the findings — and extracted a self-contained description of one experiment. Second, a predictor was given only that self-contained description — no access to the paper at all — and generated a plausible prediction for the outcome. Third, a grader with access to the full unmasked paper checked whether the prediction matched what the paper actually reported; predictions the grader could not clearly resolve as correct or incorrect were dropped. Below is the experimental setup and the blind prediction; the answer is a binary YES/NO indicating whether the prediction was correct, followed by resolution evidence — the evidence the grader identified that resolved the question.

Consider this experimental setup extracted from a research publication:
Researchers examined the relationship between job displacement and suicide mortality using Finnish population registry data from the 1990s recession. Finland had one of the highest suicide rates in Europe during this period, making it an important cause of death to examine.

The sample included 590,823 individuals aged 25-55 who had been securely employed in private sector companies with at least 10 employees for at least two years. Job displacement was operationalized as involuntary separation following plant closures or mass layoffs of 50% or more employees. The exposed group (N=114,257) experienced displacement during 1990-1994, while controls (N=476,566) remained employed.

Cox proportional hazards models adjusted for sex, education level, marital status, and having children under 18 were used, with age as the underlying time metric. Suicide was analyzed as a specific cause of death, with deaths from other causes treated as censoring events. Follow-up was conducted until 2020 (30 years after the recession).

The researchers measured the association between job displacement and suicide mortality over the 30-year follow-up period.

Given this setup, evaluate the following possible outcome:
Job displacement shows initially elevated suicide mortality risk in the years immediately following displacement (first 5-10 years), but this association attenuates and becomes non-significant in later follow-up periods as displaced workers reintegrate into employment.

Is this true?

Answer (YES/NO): NO